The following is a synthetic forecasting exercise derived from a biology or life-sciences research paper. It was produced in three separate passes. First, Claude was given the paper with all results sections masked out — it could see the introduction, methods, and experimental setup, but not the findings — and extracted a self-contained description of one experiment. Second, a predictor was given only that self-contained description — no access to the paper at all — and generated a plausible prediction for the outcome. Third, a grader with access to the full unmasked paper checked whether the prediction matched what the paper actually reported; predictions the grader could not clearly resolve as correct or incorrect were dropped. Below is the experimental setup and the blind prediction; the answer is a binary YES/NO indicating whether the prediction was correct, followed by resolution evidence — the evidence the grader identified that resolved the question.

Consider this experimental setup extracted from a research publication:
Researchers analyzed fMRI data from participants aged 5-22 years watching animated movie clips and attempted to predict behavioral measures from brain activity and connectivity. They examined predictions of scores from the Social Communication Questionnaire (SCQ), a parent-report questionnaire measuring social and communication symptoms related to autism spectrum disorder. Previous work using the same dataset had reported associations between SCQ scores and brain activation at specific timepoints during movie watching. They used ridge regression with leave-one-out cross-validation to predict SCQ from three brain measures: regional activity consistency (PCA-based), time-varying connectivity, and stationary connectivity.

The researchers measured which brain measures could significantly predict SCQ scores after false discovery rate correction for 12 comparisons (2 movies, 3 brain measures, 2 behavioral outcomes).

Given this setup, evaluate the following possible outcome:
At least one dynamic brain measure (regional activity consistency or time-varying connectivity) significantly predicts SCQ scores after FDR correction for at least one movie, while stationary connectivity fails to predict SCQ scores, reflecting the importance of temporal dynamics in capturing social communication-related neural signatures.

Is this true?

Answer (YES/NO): NO